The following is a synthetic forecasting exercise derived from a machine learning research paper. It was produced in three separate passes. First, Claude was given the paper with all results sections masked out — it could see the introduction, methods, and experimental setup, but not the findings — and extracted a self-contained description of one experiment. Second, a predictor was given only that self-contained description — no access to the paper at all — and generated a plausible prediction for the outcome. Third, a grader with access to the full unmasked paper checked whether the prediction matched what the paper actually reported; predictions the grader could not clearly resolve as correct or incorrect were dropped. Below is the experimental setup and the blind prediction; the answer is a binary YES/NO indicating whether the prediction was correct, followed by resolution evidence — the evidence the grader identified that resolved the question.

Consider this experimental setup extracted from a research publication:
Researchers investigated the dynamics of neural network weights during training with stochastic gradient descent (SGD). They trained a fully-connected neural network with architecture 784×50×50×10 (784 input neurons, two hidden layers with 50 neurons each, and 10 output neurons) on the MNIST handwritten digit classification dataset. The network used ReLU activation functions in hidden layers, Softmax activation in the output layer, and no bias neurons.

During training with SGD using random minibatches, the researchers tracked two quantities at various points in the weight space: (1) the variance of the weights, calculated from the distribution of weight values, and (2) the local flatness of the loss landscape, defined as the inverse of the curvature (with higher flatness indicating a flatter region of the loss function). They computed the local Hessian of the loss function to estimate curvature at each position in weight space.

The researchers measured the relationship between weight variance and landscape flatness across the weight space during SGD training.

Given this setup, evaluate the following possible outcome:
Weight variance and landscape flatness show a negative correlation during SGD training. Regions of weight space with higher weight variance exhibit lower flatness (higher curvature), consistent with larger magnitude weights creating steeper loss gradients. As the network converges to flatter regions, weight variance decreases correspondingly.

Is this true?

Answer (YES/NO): YES